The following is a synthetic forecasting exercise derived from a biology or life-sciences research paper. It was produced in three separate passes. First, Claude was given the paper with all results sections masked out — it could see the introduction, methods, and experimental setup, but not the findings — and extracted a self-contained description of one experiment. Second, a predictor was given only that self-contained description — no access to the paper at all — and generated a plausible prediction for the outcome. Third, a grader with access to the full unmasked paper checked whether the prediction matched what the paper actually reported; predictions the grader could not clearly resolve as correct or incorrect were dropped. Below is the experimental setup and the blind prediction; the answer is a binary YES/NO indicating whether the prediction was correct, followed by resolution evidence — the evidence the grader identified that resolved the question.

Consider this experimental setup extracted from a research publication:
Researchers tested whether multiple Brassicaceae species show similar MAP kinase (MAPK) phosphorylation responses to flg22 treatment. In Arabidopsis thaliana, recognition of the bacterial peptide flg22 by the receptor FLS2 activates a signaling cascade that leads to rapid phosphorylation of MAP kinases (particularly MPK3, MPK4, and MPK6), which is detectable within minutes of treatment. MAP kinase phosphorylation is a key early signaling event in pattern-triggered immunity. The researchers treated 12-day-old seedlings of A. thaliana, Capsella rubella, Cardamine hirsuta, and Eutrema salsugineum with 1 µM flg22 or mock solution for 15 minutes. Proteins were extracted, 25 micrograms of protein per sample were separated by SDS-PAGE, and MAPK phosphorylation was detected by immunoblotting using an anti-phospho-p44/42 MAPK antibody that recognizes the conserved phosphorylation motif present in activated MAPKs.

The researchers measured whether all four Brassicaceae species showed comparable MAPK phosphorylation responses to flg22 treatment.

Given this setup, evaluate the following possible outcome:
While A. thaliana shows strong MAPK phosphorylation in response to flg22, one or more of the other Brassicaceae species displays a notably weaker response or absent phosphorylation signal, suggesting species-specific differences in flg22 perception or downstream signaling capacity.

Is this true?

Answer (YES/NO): NO